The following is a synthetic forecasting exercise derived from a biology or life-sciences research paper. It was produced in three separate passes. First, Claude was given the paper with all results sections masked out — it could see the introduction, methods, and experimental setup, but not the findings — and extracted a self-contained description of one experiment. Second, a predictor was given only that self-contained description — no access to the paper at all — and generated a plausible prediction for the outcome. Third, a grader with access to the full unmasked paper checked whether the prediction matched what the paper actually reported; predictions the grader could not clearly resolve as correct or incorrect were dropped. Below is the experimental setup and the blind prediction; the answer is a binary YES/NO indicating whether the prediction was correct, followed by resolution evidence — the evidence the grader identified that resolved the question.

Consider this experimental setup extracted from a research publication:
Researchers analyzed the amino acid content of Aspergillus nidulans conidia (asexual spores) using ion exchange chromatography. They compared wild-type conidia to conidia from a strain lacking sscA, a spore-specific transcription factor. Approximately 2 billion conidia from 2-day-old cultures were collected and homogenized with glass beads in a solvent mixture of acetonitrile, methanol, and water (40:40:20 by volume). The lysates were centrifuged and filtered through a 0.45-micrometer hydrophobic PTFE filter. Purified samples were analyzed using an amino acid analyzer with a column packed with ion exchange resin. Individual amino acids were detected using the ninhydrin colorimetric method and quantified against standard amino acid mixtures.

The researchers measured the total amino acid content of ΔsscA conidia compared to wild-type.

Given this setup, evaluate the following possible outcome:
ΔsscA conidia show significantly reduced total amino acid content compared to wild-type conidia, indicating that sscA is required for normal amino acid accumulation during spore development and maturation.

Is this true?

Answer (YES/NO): YES